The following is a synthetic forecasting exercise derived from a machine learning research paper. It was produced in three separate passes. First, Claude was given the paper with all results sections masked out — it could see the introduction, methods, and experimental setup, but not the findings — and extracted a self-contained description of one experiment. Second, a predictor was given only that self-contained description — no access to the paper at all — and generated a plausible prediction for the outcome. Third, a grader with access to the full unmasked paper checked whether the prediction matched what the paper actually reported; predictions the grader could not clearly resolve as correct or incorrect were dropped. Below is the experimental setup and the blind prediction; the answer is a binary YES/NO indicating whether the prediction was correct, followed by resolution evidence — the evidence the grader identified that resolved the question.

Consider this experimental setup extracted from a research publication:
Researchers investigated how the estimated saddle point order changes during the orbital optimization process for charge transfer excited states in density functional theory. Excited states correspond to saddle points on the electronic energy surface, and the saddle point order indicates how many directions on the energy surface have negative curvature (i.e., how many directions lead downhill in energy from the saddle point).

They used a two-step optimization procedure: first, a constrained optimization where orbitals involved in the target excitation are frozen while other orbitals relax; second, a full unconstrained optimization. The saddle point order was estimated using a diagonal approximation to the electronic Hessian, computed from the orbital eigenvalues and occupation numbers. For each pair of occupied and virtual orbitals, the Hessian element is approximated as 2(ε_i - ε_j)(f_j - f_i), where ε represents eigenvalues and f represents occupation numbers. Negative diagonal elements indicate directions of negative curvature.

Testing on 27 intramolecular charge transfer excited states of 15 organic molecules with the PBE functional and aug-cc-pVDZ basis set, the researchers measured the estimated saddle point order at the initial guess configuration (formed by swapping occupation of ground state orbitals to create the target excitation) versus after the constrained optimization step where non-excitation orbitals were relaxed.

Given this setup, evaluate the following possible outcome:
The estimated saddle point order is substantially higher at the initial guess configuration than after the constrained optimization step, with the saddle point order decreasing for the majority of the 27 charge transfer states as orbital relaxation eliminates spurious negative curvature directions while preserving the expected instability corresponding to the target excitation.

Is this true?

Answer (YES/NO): NO